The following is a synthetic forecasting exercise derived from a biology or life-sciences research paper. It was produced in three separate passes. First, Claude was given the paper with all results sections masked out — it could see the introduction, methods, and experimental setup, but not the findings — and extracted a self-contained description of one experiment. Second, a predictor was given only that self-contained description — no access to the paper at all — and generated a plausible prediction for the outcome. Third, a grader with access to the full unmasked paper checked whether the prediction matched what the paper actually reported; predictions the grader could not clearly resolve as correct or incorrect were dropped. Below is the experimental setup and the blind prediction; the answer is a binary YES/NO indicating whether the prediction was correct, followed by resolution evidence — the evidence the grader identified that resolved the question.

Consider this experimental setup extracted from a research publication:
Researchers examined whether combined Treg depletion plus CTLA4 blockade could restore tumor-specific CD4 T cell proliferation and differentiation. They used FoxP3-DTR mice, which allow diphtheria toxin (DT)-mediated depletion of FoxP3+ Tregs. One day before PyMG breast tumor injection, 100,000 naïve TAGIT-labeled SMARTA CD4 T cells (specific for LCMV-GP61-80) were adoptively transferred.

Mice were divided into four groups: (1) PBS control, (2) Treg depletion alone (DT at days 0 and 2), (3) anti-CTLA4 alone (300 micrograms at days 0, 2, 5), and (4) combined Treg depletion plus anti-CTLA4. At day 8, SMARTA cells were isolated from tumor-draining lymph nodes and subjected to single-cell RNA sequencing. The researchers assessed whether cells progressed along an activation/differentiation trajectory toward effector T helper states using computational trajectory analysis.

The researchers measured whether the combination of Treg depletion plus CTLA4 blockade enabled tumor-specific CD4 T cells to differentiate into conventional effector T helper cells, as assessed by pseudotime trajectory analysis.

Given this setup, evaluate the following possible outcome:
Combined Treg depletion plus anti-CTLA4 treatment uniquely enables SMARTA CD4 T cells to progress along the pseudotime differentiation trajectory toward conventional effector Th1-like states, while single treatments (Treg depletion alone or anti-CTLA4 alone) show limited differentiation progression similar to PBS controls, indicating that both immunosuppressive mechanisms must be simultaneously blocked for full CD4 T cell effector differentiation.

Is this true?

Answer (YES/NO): NO